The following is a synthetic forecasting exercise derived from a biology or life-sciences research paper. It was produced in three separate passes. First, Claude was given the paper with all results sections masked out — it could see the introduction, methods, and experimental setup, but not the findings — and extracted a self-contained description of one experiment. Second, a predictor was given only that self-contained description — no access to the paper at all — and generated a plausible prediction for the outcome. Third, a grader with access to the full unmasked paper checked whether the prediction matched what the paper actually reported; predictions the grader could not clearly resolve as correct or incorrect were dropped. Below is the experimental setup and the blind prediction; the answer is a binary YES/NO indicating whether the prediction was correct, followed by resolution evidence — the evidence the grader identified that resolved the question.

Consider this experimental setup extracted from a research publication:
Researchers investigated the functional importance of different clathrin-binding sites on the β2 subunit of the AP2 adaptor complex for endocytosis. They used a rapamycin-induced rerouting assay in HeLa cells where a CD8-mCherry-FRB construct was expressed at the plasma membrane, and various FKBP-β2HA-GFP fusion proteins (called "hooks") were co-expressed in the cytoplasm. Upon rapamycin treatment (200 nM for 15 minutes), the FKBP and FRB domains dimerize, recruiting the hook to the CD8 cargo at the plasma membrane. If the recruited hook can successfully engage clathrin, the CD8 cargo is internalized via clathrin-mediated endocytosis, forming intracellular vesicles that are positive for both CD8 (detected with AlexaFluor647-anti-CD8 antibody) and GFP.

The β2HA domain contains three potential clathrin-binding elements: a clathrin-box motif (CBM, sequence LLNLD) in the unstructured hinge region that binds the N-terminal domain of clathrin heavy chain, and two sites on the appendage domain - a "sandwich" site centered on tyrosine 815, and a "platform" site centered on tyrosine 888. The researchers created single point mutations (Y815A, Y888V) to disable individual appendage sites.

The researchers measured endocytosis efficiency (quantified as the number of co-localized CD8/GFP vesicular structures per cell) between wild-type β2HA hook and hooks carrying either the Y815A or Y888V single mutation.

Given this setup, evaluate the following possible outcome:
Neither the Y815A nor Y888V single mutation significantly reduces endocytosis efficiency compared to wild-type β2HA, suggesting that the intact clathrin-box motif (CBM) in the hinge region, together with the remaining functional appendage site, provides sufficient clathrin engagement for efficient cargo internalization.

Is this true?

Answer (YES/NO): NO